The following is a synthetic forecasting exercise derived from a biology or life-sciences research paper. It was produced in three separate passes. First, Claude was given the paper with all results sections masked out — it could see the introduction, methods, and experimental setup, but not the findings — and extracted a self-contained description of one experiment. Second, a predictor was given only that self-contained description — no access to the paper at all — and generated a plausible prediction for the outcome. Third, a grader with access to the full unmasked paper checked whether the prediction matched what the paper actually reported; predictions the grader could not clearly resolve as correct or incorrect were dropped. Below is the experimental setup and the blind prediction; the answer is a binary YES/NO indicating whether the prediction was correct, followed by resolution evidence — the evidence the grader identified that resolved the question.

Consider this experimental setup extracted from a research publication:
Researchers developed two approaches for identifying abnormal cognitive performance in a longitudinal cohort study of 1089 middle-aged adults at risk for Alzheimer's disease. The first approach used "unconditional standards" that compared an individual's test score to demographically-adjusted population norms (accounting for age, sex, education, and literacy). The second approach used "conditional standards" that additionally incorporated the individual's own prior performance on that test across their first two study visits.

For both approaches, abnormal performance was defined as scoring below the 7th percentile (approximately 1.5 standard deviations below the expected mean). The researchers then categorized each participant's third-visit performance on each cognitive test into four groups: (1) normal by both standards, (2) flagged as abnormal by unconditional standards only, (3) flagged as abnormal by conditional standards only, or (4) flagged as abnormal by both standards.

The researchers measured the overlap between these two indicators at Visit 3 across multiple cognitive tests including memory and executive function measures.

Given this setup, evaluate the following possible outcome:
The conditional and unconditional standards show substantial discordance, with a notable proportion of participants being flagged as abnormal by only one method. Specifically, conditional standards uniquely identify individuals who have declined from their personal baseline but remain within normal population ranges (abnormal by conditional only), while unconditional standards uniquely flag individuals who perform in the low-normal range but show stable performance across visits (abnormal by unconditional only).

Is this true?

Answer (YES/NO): NO